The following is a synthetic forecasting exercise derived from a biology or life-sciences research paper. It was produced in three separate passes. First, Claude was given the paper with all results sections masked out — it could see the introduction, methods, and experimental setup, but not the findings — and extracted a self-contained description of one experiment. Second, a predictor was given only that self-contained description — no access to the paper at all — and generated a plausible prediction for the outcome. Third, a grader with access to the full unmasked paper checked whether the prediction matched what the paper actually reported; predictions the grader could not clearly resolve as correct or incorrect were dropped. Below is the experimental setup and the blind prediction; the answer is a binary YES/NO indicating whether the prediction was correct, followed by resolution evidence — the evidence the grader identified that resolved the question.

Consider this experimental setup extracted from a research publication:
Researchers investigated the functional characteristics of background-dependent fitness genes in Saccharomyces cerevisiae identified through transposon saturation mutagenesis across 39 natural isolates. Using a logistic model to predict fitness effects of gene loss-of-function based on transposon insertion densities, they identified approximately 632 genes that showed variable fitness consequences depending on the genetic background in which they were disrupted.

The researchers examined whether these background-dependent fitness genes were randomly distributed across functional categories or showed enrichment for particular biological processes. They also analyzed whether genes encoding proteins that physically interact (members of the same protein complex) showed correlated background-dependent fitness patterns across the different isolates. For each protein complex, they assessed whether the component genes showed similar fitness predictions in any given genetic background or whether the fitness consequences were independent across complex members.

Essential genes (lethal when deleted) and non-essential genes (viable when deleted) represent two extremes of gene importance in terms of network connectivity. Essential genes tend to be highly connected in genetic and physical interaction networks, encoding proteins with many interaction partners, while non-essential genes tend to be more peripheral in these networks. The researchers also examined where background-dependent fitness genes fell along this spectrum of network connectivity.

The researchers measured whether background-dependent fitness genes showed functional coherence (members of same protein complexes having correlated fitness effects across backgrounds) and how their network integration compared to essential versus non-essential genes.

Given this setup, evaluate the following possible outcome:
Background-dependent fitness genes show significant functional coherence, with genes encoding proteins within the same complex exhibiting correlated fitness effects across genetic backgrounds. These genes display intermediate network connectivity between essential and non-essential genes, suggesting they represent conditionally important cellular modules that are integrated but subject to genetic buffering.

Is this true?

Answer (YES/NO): YES